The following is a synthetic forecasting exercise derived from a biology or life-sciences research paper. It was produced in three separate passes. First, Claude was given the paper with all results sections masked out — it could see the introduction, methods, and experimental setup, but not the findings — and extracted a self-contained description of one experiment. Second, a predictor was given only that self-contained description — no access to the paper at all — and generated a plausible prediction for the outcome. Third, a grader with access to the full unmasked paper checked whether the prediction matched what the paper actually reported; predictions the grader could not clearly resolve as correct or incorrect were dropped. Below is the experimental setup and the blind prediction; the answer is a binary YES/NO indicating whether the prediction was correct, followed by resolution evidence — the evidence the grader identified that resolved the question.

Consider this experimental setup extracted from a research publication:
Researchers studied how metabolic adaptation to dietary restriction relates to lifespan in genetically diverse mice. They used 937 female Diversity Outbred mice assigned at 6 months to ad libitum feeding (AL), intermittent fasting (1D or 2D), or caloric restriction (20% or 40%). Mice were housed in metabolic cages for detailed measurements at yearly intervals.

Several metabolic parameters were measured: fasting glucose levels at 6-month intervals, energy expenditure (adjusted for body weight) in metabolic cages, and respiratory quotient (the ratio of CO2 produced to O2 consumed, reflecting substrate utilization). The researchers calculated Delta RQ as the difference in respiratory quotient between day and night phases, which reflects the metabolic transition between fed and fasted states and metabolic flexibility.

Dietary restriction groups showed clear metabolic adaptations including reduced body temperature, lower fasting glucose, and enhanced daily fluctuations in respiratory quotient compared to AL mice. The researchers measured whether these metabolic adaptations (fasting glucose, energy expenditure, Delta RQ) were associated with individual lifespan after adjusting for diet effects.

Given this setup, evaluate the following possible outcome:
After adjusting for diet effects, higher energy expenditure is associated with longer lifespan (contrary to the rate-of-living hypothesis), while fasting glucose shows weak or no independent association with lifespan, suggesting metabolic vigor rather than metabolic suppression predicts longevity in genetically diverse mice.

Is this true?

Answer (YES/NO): NO